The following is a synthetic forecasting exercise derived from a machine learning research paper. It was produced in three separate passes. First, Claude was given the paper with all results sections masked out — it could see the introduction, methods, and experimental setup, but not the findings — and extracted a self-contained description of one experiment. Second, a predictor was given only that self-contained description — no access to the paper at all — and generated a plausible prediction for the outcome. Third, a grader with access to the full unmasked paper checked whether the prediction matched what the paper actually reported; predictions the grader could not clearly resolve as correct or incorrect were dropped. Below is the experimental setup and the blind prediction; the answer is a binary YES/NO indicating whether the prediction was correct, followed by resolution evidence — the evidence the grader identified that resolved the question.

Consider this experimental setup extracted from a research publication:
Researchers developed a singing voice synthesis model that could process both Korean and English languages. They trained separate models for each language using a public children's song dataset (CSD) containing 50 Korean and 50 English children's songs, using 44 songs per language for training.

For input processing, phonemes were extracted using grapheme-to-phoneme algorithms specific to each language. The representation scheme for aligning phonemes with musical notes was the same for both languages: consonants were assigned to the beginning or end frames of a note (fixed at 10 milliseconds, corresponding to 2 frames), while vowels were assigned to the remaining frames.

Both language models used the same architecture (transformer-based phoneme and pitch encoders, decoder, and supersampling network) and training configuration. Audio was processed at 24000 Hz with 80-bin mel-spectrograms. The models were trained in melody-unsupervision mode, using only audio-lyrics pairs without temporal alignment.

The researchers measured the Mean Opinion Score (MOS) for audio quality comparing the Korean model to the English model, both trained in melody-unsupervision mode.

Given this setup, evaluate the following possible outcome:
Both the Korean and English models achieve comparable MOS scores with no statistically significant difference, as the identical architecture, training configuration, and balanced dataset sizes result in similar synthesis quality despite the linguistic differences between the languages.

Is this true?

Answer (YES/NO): NO